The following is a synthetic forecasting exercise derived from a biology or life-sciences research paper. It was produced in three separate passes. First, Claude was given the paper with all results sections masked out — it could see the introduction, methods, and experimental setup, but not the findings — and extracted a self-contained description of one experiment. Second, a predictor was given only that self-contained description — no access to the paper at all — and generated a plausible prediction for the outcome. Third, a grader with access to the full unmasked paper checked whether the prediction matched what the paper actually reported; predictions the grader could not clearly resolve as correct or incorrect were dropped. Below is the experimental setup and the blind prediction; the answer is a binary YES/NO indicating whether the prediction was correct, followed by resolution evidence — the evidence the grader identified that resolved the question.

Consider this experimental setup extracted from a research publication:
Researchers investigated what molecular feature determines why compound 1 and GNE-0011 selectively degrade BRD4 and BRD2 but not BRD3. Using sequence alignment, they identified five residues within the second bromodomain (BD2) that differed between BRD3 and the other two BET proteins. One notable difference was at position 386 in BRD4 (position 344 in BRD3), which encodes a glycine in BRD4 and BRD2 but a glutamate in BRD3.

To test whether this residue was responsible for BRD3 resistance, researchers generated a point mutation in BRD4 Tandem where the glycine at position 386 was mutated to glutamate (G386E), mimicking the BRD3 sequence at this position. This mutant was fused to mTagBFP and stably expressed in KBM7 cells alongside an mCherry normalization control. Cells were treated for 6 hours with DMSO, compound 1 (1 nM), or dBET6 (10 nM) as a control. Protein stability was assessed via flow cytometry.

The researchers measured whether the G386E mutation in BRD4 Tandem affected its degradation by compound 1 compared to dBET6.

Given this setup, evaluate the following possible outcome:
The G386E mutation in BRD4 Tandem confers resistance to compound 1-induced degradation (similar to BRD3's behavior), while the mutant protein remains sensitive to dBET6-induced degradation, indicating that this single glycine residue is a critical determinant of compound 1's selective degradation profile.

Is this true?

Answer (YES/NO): YES